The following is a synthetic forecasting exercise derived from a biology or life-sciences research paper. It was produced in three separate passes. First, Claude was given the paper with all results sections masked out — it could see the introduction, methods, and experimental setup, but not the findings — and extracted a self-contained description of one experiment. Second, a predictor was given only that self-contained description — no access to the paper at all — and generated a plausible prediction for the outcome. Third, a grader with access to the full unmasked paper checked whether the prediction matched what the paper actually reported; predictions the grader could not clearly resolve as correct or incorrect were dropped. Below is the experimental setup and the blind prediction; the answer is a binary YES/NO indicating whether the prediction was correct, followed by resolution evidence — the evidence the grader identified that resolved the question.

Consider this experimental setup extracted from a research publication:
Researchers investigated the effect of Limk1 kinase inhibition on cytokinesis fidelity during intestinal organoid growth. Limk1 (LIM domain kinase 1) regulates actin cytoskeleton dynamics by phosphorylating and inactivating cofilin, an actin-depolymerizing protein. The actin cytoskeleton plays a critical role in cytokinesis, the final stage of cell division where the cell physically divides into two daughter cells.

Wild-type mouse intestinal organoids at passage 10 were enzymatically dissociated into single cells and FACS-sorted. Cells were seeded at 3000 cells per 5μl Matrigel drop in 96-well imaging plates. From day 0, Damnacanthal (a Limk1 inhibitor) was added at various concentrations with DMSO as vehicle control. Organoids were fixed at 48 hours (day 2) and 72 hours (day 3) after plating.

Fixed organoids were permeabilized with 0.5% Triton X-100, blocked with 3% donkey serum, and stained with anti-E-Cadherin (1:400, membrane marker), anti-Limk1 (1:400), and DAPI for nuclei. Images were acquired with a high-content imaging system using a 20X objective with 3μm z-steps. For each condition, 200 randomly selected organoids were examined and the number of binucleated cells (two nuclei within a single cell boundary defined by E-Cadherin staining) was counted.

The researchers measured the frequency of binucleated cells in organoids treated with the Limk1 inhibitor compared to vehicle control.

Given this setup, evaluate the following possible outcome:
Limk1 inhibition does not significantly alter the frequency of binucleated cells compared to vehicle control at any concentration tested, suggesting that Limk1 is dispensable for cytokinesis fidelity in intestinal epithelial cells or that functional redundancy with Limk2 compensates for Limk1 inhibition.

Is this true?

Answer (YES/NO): NO